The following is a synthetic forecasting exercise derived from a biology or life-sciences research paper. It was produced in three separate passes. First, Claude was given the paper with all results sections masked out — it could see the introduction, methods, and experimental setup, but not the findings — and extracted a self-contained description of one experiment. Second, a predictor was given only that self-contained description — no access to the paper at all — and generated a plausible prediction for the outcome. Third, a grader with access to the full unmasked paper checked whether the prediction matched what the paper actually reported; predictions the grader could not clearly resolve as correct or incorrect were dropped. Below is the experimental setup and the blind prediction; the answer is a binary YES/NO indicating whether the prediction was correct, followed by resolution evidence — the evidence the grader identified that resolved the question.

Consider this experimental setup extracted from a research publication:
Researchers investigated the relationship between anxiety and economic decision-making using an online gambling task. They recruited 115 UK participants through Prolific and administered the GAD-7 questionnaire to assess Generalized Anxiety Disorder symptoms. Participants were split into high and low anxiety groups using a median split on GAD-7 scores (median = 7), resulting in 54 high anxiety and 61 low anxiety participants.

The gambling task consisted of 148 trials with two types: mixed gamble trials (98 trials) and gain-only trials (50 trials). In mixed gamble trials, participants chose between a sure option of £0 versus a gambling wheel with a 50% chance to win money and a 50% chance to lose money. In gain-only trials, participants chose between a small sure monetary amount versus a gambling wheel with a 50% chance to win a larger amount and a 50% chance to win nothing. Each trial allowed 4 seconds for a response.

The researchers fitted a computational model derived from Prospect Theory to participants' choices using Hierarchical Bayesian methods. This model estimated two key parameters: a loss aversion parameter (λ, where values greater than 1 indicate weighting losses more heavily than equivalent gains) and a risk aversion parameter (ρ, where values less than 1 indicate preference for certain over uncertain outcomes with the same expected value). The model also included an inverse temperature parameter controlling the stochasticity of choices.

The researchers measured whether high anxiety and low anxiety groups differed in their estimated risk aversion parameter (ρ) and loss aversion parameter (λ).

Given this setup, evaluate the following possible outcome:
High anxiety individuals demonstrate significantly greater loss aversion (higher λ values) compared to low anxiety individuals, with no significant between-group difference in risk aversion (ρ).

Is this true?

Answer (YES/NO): YES